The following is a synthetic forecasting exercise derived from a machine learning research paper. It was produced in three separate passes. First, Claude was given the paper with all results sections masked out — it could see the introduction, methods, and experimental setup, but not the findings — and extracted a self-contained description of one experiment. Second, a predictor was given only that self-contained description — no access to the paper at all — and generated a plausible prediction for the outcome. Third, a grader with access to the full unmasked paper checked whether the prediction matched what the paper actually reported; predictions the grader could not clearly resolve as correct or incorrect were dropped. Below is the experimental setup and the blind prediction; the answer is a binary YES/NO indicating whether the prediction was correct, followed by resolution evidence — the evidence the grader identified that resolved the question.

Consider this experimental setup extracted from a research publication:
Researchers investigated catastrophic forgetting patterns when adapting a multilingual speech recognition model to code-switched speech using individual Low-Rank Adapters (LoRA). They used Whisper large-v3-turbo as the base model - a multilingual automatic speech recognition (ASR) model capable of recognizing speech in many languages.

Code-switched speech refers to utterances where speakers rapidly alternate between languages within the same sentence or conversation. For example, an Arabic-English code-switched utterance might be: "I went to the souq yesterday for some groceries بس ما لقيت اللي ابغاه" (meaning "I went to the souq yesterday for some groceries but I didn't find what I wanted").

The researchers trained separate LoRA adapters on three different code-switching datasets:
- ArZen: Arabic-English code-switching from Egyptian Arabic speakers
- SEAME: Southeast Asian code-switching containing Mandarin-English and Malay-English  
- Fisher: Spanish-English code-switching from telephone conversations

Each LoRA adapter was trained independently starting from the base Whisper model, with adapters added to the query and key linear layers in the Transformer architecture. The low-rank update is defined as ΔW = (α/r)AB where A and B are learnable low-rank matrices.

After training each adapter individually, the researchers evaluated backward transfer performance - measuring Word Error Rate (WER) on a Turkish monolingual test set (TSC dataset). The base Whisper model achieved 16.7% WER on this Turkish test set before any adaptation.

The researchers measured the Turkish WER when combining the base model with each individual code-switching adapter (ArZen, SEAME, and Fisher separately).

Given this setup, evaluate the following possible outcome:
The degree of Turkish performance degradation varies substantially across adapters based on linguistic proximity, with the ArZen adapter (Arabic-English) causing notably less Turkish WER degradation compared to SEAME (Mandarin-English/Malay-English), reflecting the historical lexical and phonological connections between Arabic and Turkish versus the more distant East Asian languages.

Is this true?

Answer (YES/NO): NO